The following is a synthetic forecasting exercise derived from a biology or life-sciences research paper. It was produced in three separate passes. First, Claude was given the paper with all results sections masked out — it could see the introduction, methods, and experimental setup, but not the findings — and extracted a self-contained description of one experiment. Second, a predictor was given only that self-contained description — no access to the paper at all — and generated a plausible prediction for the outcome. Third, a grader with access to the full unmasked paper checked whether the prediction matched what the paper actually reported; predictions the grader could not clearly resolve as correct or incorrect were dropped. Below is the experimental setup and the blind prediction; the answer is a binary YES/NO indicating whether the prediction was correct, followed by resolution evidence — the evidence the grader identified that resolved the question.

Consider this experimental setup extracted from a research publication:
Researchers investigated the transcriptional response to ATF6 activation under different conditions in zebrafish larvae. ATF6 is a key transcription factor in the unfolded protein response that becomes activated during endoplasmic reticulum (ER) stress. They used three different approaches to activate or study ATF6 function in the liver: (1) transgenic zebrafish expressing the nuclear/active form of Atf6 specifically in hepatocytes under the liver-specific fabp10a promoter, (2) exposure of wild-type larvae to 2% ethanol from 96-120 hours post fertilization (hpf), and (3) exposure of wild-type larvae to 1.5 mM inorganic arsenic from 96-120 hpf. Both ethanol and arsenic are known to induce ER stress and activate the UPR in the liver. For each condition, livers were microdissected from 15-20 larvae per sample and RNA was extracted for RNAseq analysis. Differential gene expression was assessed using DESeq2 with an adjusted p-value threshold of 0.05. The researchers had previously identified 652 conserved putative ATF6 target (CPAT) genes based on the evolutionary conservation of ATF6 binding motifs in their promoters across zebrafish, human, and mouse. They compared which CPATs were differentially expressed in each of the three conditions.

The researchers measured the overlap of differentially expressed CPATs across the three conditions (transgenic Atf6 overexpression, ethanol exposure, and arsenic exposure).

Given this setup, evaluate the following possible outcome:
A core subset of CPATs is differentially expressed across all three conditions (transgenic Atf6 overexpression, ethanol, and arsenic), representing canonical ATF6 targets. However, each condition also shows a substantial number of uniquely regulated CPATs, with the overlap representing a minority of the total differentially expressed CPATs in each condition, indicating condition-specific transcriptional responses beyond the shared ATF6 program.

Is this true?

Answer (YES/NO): YES